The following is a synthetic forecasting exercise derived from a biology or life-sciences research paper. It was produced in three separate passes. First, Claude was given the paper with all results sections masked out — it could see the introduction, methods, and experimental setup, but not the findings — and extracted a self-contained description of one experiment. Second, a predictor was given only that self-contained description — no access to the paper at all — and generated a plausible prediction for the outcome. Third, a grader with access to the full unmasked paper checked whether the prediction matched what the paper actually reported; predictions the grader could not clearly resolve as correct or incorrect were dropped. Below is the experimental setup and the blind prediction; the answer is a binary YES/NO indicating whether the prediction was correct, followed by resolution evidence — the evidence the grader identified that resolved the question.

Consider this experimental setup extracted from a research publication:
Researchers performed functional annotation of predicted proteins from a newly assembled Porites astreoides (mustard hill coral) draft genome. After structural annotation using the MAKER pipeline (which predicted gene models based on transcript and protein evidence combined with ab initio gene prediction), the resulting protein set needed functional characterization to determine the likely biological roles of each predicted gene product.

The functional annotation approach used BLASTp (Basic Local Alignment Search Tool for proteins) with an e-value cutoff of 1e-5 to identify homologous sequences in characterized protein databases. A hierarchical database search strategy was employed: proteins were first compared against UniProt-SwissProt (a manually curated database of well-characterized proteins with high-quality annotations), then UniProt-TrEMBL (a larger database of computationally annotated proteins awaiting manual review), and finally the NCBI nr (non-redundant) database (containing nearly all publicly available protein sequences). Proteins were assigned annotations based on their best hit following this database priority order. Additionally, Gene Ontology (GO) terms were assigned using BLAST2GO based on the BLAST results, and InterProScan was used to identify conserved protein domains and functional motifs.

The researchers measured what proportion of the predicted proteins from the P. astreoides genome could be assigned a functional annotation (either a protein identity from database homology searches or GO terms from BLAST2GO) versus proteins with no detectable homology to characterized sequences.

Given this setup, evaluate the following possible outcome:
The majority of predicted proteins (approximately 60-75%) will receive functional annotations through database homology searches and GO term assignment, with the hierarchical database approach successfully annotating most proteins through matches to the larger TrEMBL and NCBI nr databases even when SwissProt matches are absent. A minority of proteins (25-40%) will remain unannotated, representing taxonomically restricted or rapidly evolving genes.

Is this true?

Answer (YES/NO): NO